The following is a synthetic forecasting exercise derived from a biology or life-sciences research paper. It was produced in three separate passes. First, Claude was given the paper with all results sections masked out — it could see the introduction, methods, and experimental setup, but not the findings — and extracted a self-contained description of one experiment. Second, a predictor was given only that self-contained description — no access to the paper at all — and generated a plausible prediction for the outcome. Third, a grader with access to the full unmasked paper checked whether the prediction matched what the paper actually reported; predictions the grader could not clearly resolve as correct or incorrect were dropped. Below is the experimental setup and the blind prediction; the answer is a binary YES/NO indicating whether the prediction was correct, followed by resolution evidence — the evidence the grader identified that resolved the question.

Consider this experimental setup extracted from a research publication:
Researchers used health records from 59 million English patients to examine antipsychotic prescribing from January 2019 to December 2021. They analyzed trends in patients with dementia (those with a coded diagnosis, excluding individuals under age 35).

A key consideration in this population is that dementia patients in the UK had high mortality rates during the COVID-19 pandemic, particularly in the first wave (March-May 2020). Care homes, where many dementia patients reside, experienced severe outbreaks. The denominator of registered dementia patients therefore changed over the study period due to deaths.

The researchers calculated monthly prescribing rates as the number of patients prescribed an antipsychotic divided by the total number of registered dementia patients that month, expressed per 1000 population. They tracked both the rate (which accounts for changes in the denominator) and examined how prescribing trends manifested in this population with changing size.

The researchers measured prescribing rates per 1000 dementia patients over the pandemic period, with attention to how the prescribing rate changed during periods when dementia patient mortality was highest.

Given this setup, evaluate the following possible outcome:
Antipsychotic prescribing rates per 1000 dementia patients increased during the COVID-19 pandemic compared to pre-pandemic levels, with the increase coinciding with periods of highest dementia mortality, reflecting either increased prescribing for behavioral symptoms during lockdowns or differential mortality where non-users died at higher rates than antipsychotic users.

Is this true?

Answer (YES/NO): NO